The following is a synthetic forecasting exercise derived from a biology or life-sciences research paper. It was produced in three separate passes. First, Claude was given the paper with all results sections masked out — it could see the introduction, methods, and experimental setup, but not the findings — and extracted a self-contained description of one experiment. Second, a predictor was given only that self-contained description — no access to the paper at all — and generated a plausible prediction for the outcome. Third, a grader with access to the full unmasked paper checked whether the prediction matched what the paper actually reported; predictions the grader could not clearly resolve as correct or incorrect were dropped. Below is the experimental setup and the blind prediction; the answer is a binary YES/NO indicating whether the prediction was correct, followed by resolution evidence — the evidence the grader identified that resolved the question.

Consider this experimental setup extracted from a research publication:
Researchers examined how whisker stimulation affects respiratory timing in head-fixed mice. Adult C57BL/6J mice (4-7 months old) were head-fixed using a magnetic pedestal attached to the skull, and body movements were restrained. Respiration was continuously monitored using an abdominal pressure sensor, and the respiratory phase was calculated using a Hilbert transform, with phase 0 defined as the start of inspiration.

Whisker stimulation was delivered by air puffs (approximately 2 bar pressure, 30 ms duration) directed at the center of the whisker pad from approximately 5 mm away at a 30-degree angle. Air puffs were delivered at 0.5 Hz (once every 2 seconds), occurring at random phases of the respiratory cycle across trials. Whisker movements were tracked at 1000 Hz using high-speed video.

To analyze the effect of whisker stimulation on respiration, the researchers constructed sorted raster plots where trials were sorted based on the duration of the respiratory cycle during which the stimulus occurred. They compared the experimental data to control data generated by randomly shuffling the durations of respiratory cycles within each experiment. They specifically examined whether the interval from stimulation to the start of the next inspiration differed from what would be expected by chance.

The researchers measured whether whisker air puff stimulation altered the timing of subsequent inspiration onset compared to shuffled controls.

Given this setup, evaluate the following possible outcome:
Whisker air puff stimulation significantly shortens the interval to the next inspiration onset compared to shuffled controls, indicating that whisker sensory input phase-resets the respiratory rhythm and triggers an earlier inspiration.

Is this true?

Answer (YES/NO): YES